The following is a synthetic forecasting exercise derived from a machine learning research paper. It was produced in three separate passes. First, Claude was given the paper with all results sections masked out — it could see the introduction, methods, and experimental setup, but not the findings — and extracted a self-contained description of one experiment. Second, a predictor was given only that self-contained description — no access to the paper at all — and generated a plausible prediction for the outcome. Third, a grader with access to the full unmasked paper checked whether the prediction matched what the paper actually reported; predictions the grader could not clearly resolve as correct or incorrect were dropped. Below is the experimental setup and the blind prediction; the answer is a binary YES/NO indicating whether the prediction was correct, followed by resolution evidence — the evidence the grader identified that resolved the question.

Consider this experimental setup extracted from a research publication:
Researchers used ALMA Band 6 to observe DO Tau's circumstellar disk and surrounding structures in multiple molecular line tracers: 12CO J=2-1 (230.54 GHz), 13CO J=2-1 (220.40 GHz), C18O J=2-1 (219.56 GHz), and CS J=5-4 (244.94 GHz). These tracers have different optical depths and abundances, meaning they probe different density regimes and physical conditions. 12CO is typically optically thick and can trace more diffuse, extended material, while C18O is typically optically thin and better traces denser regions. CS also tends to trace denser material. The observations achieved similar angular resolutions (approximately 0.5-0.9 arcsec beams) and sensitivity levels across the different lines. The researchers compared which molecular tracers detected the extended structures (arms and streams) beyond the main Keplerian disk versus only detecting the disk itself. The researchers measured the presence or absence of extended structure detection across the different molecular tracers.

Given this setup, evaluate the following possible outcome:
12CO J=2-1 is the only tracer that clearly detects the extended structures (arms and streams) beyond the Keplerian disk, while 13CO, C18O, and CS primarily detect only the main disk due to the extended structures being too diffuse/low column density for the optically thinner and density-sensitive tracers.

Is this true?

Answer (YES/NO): NO